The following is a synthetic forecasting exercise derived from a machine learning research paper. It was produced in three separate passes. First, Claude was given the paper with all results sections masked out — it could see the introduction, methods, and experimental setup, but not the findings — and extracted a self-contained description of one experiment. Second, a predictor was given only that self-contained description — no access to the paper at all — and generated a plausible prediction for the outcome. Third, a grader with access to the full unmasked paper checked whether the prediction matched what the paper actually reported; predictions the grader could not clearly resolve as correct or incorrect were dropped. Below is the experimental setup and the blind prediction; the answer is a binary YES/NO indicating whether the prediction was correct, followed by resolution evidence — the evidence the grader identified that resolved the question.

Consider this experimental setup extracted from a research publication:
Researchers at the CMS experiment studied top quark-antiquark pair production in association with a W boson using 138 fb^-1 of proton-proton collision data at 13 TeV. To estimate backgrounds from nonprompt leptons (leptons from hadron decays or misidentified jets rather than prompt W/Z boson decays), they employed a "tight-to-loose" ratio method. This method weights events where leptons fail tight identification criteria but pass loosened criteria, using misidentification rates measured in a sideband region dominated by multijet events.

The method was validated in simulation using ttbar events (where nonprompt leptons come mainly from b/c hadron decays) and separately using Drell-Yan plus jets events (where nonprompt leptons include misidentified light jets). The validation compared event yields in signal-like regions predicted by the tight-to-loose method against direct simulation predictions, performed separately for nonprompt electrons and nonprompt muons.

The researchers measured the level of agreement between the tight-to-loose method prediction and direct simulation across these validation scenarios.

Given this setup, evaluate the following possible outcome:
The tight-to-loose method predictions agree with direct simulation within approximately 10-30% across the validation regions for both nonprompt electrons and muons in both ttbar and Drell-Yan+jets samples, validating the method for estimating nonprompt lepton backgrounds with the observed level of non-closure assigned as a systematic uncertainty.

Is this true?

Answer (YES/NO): YES